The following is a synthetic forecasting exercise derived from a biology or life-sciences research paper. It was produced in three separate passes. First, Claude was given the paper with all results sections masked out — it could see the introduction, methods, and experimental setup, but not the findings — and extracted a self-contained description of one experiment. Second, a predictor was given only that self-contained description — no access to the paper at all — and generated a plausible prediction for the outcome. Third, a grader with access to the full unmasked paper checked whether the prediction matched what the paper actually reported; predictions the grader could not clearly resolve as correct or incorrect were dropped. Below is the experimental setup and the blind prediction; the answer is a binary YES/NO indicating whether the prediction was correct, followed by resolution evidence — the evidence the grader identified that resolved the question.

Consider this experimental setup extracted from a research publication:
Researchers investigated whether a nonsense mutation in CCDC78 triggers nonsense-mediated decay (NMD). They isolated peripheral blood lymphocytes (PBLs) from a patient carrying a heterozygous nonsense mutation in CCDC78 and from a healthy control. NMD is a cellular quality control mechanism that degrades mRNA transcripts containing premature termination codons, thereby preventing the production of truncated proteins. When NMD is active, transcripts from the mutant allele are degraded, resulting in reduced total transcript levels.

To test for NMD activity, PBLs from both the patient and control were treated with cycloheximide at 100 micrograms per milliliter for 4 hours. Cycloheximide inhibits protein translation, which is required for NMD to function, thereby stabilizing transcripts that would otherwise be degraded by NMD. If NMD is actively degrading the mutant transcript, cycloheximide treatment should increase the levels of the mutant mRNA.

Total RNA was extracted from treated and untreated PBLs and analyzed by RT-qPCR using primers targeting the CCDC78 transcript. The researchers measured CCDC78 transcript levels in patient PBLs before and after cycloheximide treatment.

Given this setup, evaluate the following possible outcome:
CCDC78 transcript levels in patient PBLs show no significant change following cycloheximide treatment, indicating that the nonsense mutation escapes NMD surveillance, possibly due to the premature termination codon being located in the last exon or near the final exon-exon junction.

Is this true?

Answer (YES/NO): NO